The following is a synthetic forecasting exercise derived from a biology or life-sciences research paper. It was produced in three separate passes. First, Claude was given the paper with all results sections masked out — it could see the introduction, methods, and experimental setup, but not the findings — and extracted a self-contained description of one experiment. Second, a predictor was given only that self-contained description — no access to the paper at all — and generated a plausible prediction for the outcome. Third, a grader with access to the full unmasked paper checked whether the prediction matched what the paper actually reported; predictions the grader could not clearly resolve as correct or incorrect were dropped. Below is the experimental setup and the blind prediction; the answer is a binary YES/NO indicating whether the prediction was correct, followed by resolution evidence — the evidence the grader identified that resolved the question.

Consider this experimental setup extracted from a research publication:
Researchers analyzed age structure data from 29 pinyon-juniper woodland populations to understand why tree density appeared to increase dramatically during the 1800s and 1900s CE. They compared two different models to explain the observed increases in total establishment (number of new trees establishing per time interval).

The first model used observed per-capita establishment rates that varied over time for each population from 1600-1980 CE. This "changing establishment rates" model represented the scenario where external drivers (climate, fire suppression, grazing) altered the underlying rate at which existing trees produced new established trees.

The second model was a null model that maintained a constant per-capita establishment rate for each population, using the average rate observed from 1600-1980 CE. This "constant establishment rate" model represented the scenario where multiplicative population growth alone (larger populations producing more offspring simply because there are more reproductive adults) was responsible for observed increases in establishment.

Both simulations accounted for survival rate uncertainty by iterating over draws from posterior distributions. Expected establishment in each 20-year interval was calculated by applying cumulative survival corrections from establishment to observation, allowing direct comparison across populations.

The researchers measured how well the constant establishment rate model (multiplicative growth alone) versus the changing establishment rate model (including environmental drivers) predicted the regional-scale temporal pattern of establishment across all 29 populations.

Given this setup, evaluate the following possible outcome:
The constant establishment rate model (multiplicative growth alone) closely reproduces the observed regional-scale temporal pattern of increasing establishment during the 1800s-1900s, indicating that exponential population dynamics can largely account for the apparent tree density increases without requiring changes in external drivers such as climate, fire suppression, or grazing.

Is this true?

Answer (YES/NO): YES